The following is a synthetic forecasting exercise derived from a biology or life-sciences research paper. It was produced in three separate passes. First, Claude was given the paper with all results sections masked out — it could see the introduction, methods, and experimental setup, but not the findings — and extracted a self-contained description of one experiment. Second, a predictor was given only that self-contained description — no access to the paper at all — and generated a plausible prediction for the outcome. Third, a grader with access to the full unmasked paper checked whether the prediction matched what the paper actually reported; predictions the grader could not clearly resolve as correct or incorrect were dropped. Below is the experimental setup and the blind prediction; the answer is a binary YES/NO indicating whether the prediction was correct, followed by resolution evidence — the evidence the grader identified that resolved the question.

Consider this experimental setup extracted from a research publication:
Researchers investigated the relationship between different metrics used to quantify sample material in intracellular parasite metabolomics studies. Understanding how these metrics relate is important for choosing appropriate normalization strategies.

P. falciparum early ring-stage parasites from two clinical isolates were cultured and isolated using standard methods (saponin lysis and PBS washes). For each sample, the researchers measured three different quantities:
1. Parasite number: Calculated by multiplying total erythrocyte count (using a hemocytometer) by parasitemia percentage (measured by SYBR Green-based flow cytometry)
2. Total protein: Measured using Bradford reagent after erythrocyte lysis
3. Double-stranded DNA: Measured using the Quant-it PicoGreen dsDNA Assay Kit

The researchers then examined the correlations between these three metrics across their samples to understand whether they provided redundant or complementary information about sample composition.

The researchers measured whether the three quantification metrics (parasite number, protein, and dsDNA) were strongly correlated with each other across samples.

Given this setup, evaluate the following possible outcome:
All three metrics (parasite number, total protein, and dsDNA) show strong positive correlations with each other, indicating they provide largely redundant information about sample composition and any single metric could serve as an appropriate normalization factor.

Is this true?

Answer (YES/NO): NO